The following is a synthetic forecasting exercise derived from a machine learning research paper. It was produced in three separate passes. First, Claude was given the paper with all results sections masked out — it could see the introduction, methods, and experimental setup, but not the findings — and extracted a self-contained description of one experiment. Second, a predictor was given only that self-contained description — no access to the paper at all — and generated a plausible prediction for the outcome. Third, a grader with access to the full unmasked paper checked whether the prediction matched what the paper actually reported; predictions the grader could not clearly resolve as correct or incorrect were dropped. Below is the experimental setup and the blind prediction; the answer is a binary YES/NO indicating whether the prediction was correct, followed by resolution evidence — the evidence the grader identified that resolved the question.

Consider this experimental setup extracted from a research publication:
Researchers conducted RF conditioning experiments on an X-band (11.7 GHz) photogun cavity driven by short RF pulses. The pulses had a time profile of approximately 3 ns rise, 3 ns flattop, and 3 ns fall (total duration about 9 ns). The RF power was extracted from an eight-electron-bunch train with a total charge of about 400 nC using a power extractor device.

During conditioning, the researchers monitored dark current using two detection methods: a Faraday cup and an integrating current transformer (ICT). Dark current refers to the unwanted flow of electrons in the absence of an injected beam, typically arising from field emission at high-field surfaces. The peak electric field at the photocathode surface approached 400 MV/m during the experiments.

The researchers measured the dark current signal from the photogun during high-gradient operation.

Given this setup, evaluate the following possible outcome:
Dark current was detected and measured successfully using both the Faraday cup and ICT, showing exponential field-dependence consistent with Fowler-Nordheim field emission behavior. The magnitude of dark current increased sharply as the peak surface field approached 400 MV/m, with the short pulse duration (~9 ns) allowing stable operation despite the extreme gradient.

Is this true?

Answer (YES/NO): NO